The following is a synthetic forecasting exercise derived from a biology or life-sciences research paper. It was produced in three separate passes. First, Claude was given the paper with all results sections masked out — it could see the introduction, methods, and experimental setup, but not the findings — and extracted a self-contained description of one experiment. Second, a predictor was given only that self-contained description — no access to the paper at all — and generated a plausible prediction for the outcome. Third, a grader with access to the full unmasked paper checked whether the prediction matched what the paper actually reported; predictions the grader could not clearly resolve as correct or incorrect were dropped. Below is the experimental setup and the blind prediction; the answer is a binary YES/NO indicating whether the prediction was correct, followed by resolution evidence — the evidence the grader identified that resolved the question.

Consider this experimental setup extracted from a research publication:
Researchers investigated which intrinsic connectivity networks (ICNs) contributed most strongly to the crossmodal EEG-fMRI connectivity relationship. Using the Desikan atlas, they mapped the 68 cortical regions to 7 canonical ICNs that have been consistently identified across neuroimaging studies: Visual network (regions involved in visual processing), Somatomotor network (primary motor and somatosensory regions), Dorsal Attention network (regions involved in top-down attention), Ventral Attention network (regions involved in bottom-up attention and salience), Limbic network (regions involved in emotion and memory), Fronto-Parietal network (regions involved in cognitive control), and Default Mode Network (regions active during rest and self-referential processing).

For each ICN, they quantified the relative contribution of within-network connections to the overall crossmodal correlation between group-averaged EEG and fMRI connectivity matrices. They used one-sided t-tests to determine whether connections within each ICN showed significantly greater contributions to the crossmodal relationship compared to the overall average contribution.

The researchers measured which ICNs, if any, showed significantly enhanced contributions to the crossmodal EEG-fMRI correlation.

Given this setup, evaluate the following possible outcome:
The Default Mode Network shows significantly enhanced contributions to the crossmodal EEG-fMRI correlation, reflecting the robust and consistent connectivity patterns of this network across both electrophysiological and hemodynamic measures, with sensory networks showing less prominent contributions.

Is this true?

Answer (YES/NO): NO